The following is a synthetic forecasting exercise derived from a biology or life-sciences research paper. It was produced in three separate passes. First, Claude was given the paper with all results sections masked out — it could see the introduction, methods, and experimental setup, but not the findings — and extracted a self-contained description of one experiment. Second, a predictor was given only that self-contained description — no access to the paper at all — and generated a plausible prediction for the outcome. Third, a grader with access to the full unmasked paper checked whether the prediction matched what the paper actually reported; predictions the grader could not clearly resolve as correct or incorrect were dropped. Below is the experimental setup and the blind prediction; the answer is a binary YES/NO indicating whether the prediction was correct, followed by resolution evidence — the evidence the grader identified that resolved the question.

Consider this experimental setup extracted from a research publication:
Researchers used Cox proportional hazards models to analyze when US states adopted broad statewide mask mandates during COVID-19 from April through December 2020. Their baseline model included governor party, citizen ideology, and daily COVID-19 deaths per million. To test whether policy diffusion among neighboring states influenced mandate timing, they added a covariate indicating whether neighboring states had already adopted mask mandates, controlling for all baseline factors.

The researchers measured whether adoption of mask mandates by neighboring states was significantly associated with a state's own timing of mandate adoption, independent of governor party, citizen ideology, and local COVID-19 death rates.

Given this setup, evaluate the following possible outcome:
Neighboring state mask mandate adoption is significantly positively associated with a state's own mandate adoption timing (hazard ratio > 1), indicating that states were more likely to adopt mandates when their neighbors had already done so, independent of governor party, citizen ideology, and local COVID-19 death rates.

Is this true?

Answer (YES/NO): NO